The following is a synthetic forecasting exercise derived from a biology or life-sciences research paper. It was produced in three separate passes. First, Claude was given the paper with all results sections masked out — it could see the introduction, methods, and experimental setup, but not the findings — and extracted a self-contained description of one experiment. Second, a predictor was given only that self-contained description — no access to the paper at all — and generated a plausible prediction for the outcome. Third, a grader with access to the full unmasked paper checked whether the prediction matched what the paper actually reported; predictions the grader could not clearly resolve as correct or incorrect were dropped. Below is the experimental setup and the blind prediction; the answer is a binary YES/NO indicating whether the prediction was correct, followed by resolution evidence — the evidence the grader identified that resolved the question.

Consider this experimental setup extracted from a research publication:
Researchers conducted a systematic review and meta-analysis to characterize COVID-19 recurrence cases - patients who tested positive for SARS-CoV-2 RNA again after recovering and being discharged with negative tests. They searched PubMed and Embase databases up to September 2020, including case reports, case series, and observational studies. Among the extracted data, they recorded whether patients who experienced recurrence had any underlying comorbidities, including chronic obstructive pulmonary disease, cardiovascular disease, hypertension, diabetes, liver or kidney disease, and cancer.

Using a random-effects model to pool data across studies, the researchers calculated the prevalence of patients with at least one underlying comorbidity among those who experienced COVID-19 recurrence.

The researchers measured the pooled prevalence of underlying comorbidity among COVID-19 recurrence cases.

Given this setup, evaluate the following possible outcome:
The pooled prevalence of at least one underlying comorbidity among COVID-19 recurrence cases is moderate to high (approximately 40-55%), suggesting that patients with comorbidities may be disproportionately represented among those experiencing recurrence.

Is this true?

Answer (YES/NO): NO